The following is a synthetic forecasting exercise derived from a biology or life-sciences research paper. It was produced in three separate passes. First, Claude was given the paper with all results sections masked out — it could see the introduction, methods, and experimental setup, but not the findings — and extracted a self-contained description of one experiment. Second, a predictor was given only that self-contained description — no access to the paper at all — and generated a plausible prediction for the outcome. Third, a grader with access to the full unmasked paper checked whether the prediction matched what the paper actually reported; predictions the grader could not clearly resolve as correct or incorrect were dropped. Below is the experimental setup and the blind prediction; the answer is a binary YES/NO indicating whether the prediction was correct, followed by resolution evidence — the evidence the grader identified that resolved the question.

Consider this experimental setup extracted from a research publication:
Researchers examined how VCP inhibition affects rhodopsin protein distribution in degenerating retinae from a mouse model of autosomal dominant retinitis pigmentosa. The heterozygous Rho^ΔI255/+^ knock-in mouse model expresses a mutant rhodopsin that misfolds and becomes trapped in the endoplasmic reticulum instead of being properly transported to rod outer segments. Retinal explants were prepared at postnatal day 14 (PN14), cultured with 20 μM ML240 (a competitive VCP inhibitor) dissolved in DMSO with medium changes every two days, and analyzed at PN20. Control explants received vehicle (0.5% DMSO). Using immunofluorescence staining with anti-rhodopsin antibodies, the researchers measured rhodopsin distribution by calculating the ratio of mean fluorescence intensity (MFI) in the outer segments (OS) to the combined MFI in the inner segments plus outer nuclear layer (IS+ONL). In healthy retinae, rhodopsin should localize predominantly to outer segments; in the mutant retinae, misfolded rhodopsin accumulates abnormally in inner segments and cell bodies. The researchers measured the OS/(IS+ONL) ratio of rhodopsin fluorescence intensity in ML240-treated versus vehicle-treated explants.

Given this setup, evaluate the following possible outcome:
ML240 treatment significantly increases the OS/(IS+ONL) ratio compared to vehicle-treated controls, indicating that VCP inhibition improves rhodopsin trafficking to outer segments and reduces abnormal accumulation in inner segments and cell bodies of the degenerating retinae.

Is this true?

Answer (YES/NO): YES